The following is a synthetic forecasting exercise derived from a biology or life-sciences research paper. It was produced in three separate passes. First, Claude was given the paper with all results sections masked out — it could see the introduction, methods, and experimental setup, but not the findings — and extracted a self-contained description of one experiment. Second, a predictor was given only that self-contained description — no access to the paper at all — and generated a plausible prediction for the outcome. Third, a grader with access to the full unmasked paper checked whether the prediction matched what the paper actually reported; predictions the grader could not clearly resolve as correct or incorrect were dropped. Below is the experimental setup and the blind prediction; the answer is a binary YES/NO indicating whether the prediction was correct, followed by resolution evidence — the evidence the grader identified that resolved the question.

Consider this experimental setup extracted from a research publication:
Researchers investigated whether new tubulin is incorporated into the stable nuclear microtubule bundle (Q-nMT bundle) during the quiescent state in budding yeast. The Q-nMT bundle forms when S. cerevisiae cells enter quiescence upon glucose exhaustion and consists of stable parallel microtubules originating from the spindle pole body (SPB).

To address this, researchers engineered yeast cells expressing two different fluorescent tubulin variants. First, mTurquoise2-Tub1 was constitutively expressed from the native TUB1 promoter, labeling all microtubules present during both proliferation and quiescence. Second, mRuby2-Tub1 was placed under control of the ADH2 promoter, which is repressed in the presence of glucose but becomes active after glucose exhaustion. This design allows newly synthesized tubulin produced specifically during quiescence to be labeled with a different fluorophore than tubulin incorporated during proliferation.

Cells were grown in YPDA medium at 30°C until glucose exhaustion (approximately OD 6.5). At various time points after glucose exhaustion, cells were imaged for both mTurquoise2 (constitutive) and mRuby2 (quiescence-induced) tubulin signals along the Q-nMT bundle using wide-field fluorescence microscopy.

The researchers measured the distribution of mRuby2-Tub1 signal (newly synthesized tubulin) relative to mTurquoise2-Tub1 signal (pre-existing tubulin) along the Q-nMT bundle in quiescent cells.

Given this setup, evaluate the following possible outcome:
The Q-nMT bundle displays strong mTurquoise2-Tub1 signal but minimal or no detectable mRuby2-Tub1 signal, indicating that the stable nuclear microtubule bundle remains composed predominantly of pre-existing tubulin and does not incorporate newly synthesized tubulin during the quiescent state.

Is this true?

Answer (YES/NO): NO